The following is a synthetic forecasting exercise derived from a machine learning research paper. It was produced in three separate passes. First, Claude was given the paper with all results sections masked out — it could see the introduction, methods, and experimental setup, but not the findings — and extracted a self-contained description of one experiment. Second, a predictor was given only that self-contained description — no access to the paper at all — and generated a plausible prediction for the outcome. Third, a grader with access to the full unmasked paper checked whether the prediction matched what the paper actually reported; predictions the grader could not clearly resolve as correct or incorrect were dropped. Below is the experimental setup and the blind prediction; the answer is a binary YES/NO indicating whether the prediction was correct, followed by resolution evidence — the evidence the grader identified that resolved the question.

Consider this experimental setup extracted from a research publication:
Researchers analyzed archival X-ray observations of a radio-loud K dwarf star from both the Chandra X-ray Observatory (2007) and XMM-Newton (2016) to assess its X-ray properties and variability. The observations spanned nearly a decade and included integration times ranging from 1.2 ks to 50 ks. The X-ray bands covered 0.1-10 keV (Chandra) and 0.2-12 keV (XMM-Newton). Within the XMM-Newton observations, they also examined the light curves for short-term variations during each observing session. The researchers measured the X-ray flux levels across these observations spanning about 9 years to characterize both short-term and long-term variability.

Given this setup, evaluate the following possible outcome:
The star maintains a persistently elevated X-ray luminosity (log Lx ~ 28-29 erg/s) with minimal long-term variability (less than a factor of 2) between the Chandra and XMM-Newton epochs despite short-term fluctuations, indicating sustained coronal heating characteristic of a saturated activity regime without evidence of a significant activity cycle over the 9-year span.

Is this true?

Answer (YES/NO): NO